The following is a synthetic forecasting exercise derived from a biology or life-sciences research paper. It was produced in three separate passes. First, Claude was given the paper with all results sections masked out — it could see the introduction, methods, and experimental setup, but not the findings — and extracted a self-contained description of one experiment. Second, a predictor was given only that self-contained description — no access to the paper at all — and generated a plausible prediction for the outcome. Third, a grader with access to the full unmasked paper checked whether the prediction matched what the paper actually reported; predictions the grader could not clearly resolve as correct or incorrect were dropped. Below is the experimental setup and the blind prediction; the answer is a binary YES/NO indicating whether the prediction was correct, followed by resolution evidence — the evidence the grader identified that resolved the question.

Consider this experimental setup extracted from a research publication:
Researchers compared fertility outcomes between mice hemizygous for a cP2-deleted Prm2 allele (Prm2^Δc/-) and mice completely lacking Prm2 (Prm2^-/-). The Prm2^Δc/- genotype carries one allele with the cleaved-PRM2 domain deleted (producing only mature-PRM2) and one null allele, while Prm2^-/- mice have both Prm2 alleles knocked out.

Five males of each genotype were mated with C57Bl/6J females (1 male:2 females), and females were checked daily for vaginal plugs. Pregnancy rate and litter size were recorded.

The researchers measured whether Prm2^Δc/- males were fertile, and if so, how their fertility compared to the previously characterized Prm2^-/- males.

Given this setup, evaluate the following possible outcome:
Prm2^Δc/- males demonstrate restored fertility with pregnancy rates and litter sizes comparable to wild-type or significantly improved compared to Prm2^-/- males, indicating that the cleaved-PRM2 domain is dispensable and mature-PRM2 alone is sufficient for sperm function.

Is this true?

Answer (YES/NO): NO